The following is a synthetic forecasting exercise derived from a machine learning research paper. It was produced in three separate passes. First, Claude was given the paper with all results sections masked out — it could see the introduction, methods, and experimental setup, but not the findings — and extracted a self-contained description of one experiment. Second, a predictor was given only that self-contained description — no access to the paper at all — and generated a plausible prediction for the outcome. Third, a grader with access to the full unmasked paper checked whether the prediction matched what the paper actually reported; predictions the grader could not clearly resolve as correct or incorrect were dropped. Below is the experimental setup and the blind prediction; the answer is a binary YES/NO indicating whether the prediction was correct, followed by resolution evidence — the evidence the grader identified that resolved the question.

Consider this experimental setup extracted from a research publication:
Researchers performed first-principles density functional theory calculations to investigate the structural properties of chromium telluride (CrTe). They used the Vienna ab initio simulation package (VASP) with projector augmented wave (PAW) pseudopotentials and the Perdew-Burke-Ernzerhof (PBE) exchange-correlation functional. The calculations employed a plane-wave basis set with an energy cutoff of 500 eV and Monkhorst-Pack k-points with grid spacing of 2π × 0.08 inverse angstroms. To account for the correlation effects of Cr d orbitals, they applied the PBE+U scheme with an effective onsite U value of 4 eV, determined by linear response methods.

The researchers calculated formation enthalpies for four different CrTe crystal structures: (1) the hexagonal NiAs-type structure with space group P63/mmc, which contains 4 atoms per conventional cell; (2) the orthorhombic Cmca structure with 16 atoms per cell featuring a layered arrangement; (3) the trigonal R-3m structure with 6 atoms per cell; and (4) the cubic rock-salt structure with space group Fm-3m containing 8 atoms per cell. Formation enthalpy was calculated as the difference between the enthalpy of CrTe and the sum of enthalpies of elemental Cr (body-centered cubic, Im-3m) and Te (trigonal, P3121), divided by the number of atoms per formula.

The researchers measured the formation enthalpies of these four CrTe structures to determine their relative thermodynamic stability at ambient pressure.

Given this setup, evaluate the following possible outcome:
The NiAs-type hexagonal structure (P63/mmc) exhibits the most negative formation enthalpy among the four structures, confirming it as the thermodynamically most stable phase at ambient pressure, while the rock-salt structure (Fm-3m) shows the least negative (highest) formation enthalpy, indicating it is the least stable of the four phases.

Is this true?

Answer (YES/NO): NO